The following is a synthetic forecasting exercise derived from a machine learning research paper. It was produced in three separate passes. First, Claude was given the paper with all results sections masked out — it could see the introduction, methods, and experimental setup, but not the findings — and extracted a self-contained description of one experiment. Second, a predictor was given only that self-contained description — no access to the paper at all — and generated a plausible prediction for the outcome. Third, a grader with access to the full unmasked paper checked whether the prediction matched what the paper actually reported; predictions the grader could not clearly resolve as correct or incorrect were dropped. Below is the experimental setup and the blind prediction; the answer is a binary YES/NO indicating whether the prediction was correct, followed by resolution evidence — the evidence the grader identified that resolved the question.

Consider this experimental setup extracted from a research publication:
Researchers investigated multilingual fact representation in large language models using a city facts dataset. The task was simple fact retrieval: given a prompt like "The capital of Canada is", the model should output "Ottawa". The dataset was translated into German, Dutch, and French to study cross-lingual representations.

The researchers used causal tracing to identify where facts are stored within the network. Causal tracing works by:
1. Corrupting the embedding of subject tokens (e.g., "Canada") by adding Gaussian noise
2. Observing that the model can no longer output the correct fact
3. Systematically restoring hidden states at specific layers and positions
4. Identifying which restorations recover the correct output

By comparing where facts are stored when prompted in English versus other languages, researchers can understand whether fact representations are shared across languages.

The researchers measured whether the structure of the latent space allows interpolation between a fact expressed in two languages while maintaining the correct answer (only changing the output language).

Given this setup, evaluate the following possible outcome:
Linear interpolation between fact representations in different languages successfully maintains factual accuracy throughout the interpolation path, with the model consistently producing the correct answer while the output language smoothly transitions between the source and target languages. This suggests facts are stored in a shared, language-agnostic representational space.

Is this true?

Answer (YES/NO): NO